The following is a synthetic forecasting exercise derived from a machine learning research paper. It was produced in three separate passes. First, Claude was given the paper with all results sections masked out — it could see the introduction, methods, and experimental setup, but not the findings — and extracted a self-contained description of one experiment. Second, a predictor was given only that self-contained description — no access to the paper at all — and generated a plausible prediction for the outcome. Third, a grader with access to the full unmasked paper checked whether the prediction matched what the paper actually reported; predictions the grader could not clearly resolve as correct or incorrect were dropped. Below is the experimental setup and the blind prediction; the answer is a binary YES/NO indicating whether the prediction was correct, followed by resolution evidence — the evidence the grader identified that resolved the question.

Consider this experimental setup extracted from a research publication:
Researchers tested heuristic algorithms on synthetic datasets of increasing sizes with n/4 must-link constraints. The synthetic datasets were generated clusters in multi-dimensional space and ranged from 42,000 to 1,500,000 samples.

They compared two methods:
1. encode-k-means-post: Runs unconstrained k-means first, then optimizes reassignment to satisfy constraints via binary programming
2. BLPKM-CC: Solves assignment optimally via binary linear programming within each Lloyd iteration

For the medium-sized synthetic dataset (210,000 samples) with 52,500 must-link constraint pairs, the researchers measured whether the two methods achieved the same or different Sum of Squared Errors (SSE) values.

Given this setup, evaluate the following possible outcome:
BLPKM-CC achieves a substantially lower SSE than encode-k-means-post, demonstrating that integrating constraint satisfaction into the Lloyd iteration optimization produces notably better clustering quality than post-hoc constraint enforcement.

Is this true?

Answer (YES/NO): NO